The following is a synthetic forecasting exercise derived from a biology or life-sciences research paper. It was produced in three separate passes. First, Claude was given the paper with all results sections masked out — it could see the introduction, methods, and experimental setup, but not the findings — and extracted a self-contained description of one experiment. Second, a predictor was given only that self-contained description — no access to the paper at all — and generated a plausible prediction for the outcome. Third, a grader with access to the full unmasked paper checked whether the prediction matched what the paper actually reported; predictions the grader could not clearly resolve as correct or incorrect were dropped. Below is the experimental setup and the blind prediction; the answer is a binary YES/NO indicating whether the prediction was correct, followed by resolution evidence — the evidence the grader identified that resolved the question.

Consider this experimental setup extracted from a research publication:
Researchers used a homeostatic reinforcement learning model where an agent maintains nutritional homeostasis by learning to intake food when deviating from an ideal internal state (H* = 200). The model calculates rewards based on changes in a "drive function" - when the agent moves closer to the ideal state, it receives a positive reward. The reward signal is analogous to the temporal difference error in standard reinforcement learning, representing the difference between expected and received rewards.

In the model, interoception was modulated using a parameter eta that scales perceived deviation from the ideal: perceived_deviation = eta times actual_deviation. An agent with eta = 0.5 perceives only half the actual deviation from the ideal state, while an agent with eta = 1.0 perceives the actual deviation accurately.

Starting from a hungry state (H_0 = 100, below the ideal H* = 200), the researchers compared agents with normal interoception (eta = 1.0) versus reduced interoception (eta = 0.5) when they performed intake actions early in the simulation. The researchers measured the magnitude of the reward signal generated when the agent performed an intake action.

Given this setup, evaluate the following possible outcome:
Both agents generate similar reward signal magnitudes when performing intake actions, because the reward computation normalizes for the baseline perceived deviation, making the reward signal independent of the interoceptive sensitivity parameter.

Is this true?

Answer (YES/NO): NO